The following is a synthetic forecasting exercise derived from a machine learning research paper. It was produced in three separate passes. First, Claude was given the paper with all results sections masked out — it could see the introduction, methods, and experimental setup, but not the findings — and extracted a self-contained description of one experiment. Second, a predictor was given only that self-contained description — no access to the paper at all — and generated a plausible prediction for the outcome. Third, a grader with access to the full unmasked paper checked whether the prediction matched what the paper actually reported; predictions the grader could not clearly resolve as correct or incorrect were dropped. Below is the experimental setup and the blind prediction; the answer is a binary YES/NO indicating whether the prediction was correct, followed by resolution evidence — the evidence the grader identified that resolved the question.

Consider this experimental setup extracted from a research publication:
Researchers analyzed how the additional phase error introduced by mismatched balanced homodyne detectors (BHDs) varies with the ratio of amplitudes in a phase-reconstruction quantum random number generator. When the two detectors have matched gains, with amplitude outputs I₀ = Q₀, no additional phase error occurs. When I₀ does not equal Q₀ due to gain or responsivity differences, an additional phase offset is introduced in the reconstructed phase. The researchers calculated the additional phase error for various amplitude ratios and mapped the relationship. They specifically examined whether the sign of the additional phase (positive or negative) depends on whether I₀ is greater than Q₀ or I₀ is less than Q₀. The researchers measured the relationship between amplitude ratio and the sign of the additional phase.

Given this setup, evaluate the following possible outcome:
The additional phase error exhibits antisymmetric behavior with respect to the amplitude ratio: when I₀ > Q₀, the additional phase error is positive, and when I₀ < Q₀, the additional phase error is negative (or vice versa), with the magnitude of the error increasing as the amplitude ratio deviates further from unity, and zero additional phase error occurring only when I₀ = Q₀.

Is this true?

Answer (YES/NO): YES